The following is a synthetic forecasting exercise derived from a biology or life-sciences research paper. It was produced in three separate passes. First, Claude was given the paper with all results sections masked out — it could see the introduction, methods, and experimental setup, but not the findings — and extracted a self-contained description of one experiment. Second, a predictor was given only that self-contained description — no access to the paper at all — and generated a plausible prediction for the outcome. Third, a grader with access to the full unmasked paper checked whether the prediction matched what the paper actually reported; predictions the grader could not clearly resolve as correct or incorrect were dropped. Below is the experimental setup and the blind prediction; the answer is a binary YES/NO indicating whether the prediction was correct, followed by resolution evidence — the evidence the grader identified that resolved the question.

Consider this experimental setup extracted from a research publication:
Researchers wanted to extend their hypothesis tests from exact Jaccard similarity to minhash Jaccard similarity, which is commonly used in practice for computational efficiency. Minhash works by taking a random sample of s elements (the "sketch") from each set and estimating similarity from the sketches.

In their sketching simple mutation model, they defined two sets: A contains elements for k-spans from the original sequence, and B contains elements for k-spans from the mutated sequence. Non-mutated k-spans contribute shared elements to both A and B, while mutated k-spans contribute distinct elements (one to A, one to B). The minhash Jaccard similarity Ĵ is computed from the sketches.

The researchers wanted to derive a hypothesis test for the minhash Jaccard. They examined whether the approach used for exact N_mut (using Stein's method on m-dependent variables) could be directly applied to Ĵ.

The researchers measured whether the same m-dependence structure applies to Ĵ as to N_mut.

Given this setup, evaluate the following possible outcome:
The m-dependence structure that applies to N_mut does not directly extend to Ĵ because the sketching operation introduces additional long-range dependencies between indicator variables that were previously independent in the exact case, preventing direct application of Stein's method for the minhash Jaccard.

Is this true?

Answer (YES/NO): NO